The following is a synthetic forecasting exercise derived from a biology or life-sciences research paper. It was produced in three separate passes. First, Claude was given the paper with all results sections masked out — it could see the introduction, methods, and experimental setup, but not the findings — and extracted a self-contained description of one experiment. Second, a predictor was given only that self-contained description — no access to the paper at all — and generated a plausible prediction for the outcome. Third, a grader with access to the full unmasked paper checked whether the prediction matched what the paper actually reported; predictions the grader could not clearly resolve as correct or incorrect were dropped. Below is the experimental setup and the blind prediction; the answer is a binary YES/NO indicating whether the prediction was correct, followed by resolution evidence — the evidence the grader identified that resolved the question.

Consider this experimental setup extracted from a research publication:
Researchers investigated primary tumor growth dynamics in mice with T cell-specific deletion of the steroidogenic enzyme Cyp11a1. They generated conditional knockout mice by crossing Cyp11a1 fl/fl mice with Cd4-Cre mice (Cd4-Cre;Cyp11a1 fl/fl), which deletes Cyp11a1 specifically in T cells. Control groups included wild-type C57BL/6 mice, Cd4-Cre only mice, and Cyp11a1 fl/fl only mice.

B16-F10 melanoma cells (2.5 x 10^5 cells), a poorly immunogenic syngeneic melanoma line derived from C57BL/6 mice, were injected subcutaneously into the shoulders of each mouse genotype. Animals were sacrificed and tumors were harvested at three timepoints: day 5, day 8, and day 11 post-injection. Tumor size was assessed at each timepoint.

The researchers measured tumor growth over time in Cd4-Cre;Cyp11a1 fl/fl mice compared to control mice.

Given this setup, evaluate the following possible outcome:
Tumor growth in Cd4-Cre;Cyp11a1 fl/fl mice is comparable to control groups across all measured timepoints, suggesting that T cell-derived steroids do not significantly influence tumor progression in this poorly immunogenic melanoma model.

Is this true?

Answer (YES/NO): NO